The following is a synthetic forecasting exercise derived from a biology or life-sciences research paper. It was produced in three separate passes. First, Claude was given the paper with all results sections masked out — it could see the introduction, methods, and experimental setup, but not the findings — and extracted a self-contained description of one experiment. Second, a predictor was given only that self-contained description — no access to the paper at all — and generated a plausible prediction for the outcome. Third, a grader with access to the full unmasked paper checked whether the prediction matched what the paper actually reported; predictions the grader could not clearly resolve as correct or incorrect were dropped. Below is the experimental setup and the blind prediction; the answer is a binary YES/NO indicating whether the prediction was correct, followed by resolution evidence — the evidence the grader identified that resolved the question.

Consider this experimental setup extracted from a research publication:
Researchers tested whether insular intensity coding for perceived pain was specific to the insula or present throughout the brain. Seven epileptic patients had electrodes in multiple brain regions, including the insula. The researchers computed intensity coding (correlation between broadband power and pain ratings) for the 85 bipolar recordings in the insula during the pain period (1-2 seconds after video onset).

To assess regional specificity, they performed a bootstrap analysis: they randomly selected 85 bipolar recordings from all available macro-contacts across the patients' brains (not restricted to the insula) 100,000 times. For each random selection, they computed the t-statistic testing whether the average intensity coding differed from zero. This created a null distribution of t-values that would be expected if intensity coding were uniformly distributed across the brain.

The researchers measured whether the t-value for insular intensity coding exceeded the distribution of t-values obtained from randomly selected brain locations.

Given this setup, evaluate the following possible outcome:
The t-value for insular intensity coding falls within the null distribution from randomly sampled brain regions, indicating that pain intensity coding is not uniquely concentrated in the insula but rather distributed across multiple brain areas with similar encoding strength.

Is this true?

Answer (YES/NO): NO